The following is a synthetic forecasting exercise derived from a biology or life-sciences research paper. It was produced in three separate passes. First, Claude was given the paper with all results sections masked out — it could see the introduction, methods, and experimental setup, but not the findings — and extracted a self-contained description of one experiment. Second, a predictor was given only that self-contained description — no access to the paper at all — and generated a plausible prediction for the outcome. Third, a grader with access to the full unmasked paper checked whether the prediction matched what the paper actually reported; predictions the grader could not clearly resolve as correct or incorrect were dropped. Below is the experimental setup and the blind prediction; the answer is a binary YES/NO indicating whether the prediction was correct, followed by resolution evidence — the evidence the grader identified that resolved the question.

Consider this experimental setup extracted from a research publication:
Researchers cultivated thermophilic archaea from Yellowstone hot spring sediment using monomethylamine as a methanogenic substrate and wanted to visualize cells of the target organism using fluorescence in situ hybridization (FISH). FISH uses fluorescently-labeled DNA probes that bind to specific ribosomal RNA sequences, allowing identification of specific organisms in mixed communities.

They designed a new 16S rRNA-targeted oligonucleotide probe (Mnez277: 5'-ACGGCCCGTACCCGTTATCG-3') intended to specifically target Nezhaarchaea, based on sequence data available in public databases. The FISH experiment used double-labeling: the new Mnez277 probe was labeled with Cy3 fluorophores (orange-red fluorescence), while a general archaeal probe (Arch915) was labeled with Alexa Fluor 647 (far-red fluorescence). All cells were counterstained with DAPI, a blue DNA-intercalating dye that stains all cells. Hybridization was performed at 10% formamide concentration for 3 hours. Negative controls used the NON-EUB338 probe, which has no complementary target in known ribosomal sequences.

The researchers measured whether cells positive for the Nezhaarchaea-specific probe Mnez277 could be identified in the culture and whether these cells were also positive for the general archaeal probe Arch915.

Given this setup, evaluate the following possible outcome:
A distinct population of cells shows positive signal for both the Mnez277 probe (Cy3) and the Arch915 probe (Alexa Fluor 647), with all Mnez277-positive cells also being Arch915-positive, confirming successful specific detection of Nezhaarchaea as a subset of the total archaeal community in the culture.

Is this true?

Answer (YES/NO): YES